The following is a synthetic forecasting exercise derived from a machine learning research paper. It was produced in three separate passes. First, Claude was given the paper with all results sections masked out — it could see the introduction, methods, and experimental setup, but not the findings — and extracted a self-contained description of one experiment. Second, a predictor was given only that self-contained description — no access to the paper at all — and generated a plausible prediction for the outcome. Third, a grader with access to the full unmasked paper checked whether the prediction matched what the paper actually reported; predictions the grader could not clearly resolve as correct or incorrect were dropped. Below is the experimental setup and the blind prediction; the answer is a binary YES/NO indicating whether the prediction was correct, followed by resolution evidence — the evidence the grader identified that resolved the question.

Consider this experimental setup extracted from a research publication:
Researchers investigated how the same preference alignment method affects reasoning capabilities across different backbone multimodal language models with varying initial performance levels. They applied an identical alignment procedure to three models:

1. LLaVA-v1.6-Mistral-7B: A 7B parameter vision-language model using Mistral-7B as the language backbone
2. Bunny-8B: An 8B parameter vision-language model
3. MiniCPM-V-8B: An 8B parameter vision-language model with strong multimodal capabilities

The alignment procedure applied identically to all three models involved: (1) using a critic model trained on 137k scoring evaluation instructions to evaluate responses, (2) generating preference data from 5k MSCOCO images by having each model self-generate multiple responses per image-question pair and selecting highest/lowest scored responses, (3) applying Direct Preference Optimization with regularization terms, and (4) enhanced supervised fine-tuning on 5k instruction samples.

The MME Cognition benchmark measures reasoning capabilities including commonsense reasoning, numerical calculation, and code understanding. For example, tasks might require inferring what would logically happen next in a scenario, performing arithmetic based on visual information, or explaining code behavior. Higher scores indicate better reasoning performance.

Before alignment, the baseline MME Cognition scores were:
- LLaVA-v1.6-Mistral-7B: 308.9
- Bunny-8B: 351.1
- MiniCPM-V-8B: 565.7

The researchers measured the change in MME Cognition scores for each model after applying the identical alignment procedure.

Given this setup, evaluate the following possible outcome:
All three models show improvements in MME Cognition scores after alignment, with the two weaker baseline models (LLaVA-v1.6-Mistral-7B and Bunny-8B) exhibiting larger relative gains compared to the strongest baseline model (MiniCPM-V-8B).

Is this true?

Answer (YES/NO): YES